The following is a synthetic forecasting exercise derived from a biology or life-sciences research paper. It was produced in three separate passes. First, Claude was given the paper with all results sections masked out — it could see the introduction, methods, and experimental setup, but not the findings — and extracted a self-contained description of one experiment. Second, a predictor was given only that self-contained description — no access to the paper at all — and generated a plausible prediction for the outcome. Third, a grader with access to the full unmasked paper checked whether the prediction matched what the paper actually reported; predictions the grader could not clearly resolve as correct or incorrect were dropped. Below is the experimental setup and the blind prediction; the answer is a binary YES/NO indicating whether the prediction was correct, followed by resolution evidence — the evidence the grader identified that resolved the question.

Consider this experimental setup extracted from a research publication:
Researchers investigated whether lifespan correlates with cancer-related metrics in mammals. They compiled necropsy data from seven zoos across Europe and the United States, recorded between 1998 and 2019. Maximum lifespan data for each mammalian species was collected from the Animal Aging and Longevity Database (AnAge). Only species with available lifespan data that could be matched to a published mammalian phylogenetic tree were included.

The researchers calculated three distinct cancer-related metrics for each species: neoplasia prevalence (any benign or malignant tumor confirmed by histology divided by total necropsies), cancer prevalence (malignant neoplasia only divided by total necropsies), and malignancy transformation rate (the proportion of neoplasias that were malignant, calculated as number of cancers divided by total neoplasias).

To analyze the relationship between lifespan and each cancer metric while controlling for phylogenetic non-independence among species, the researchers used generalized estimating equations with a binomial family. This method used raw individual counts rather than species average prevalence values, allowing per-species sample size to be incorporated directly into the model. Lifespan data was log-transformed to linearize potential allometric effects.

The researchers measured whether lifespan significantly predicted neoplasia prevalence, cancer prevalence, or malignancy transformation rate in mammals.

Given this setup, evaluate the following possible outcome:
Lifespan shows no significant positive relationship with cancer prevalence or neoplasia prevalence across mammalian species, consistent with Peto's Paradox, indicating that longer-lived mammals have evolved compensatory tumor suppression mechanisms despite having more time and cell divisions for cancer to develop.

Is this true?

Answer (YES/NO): YES